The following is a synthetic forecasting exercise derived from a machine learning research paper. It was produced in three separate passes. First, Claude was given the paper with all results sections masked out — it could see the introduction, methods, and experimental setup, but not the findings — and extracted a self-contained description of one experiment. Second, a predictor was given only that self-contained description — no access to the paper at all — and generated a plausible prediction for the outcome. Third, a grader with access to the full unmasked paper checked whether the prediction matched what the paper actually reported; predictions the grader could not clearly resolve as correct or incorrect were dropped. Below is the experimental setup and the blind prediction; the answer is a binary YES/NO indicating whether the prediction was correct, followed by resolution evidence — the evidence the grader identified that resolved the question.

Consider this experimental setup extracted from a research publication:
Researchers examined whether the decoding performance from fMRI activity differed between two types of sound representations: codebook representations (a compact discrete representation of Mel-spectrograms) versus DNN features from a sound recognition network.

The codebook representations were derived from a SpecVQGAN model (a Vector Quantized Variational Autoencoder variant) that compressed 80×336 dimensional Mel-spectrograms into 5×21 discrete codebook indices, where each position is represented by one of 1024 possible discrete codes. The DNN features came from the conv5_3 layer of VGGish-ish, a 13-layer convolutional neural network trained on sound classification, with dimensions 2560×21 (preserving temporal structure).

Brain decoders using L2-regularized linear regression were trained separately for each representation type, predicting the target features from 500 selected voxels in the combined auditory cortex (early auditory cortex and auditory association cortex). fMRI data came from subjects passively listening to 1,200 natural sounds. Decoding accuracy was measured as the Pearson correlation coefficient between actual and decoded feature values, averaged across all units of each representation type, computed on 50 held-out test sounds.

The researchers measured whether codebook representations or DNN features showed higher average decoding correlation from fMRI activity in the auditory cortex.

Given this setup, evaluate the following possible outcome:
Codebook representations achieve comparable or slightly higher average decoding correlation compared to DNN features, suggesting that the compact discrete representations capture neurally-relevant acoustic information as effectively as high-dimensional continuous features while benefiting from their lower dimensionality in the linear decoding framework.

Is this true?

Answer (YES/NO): NO